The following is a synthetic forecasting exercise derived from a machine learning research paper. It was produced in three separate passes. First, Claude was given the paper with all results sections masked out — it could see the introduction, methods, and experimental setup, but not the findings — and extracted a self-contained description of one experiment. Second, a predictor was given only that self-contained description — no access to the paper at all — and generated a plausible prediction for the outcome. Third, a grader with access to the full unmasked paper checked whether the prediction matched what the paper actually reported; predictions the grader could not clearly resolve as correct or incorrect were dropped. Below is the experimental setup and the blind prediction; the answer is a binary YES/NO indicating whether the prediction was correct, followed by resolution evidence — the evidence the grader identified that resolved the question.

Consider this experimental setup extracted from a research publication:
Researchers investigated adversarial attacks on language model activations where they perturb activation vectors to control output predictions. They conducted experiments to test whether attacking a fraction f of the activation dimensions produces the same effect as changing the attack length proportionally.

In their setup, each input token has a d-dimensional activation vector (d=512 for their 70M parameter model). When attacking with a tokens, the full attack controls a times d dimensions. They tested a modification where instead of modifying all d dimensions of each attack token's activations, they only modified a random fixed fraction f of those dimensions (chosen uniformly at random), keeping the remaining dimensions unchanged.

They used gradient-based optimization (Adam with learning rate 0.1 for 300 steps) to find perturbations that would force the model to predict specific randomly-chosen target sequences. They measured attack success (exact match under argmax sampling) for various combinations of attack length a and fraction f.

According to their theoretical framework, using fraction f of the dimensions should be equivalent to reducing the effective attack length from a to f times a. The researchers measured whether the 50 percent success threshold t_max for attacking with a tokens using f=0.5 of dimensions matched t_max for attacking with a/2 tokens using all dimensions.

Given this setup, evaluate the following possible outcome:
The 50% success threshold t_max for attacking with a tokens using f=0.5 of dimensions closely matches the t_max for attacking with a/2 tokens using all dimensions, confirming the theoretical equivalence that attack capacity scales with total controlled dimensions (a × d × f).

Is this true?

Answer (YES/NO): YES